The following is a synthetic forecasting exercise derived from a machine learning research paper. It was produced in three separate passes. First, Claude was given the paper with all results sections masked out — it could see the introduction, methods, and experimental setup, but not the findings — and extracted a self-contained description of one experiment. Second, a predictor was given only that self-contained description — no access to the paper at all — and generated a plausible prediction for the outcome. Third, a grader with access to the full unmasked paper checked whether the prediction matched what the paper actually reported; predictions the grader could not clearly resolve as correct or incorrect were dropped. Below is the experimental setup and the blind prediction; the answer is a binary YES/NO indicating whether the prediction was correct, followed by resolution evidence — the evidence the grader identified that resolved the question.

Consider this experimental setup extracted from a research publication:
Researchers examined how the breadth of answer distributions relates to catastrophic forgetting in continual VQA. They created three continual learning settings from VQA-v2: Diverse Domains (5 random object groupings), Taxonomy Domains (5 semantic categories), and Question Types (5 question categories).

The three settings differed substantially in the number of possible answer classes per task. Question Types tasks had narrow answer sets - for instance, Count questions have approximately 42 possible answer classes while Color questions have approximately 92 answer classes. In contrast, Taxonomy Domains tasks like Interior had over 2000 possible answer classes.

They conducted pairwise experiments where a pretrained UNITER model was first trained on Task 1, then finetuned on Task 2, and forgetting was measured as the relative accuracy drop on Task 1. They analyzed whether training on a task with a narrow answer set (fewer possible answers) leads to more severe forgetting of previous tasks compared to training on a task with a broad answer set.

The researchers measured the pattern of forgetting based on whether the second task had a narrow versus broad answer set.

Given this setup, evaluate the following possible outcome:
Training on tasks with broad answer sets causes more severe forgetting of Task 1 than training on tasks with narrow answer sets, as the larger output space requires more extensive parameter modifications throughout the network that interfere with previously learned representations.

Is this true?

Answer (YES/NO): NO